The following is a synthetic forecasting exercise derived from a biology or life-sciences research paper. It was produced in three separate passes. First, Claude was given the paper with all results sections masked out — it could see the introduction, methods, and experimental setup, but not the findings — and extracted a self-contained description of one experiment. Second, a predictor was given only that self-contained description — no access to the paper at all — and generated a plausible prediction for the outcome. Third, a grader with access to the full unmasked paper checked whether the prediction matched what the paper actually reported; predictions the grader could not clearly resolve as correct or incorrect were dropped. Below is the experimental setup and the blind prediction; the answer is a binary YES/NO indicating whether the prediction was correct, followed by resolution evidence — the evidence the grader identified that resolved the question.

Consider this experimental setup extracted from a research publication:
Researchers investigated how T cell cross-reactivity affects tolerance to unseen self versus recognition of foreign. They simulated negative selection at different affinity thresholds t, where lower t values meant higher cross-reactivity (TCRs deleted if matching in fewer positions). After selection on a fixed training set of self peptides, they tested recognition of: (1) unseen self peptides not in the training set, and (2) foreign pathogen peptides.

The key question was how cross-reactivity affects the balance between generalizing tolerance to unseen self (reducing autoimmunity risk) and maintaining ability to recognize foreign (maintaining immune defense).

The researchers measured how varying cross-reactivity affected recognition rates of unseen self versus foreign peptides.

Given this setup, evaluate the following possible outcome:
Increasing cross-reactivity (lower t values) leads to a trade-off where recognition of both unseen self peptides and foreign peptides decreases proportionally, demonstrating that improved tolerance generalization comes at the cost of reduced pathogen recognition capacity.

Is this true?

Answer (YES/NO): NO